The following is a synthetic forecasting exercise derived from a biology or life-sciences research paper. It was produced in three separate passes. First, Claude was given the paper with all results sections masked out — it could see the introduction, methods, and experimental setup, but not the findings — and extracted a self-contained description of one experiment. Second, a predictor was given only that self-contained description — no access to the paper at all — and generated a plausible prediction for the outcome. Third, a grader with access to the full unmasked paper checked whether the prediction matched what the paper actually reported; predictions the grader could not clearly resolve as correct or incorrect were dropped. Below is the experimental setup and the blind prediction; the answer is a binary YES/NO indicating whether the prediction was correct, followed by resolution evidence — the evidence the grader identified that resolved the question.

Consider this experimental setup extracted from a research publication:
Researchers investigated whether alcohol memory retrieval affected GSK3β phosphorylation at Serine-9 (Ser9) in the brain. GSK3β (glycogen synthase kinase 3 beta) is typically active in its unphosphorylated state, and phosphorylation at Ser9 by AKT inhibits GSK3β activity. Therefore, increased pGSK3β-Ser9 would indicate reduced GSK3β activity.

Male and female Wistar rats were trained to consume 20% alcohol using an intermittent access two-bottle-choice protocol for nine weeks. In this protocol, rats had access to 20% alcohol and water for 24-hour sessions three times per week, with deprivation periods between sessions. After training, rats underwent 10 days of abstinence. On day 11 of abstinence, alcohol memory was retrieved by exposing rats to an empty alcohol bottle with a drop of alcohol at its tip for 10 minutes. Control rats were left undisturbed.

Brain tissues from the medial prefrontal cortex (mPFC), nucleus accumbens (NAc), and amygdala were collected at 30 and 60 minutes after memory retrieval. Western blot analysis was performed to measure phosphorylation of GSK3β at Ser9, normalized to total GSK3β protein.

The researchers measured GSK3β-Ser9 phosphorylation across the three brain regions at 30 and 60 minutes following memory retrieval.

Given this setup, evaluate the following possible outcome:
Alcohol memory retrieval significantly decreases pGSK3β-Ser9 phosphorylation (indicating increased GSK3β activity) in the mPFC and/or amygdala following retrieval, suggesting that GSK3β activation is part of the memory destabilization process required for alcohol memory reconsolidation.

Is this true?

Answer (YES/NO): NO